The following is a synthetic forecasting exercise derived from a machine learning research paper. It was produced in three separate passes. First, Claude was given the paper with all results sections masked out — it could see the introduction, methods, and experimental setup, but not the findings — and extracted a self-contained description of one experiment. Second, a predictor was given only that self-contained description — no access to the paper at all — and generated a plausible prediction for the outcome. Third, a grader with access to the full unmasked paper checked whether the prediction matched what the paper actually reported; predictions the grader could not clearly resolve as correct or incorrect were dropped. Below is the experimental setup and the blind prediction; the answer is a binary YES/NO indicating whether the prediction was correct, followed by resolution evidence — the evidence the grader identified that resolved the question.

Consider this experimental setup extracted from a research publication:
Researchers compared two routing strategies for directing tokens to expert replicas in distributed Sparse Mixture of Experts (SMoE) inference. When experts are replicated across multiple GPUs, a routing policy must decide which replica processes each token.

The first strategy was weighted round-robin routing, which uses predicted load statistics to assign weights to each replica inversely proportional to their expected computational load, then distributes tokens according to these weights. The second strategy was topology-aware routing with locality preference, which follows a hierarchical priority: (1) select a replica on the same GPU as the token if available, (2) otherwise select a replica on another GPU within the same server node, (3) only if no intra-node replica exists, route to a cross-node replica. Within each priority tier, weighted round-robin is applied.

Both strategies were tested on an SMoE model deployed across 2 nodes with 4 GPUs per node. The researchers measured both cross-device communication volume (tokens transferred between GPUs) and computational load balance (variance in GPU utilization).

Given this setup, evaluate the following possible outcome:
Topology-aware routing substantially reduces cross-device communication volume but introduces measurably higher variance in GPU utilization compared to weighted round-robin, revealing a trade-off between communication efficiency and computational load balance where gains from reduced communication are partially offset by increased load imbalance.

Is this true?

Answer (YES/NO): YES